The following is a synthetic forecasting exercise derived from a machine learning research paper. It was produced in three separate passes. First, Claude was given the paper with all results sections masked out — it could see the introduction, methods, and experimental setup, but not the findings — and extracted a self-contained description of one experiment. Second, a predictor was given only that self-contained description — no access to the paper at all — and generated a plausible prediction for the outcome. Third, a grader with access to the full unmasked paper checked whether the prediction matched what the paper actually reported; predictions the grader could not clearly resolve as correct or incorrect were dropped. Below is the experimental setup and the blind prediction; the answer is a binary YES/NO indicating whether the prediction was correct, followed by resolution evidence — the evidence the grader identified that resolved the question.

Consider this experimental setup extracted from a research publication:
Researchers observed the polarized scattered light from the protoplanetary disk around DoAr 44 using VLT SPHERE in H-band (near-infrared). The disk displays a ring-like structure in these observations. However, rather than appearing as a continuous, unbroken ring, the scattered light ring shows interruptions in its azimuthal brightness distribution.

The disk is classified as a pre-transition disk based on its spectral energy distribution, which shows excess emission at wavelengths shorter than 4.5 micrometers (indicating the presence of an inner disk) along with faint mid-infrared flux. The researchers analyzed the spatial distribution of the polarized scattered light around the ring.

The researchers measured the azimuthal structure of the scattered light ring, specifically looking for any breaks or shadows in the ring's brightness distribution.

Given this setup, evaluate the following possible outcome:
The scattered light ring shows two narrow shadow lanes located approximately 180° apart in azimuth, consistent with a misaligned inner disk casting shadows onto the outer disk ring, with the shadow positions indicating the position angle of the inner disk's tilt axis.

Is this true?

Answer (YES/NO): YES